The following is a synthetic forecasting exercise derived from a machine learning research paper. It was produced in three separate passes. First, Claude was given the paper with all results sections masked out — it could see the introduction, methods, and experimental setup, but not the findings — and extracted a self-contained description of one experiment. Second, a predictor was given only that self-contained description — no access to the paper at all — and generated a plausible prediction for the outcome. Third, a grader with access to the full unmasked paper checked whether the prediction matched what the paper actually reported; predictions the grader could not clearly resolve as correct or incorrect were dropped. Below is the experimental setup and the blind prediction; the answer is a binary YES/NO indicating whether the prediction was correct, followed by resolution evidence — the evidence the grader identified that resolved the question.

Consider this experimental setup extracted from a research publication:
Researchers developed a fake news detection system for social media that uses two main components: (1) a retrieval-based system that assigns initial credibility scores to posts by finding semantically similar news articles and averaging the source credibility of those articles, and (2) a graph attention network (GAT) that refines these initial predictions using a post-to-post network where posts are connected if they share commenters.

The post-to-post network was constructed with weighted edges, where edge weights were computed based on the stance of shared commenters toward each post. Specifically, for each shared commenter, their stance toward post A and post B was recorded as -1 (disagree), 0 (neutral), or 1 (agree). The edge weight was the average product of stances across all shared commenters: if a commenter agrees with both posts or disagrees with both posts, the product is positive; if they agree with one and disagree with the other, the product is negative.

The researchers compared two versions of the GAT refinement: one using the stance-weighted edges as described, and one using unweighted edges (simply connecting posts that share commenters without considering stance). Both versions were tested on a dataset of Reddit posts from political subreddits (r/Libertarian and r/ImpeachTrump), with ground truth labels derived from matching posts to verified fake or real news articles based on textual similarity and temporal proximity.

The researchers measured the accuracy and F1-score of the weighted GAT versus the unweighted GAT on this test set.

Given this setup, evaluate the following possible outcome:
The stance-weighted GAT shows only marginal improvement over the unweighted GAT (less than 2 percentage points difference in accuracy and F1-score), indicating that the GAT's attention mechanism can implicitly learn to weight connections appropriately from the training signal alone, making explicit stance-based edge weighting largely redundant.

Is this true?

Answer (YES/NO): NO